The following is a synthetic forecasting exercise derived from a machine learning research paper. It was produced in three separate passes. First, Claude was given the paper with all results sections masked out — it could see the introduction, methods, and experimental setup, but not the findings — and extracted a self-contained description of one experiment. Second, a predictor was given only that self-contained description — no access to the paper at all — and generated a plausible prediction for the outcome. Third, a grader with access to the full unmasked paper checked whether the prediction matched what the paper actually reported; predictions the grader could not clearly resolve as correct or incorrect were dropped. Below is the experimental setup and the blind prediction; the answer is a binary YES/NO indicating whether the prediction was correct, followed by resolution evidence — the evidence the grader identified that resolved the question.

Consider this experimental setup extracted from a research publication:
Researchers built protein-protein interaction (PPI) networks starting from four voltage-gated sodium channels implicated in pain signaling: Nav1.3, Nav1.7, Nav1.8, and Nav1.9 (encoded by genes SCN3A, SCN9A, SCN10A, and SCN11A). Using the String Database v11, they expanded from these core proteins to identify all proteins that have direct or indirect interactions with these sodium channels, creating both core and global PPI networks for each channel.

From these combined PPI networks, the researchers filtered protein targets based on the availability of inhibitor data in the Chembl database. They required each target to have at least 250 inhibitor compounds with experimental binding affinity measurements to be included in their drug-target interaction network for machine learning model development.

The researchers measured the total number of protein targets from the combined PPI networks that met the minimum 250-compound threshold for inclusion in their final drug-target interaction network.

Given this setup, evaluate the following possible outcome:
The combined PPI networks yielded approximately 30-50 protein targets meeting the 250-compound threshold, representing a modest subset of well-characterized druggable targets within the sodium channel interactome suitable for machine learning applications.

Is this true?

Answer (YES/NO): NO